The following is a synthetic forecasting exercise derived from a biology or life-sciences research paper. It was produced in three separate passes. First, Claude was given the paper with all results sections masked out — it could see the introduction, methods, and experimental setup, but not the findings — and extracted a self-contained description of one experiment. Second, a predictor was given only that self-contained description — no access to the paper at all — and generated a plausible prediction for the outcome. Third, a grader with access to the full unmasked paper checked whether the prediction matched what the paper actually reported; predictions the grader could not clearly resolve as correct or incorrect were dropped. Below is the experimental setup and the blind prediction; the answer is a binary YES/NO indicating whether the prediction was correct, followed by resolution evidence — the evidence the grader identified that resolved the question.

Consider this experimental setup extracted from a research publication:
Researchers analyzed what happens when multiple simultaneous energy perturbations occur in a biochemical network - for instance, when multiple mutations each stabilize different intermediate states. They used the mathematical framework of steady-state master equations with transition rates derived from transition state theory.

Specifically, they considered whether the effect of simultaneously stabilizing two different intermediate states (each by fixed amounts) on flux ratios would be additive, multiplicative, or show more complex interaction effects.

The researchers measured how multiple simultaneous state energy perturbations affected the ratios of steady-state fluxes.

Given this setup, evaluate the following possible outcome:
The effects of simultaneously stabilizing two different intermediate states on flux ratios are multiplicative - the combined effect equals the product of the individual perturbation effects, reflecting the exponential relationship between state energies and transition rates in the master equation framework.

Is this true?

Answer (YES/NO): NO